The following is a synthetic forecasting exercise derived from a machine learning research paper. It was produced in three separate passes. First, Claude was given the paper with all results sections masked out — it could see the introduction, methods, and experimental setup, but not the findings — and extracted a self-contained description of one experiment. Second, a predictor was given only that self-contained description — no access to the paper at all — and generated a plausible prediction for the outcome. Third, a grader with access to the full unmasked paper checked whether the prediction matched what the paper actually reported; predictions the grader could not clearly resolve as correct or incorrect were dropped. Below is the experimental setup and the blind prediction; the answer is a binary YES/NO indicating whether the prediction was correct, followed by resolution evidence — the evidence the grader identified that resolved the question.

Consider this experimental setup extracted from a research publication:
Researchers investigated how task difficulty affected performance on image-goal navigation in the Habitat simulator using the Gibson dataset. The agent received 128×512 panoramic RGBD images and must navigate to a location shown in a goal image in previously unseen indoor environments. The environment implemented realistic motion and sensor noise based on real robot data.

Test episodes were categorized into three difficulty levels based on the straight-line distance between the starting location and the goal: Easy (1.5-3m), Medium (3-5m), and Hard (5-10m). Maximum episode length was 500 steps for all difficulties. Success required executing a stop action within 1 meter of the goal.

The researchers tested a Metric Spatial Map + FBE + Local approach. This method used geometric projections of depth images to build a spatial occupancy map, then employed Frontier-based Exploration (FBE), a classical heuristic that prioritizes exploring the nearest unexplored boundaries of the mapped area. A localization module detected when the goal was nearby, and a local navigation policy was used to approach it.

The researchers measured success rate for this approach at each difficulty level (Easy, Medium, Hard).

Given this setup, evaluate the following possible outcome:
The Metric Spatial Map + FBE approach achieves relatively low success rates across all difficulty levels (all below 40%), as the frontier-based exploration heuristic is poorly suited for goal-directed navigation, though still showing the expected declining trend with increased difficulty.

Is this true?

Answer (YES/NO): NO